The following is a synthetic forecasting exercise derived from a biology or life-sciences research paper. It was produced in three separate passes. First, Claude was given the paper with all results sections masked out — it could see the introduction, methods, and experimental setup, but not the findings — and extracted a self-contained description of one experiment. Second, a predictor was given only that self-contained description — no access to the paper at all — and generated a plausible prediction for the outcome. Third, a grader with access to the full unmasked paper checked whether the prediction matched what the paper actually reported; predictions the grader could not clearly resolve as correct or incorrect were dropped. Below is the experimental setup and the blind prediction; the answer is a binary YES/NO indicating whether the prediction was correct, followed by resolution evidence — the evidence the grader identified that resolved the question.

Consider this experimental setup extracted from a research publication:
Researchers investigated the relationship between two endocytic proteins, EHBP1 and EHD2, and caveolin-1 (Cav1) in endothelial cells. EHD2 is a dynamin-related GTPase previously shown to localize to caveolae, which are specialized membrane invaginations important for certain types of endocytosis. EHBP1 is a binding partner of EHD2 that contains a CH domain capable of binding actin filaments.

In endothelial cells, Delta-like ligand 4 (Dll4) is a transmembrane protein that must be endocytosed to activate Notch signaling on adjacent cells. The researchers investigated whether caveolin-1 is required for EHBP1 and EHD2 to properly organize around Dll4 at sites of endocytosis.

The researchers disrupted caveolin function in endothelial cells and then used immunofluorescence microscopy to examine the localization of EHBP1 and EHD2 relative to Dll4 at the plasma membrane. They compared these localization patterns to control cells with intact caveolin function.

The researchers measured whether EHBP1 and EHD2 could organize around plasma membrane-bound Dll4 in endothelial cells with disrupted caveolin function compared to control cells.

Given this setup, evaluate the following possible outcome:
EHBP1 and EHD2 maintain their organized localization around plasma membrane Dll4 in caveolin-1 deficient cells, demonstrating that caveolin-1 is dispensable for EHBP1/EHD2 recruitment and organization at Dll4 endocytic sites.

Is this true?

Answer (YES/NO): NO